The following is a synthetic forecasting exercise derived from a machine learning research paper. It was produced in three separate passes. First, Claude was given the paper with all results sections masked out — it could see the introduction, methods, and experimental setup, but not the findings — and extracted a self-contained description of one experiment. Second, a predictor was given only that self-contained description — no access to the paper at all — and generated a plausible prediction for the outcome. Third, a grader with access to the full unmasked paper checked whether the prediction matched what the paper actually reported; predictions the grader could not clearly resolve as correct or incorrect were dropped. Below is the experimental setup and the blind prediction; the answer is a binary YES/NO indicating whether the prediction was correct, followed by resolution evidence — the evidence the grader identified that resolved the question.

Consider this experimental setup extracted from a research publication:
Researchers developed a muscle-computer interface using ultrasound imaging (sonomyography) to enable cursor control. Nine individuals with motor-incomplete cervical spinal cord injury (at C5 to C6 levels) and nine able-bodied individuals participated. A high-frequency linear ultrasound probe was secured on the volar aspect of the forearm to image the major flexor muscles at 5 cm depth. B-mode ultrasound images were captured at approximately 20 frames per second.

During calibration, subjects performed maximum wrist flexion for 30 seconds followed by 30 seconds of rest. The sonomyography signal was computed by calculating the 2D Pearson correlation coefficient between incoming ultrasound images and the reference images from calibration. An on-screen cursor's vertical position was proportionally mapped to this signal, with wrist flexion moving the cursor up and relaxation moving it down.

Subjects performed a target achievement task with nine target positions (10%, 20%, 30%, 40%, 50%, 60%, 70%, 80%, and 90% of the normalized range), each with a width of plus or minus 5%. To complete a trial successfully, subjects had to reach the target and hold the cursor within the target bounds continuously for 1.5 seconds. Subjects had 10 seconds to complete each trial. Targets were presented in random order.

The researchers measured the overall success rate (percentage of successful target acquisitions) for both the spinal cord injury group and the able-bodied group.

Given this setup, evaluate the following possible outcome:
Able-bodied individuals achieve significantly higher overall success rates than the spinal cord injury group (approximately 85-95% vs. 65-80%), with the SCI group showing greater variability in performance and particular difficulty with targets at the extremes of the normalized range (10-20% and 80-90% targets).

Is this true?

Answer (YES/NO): NO